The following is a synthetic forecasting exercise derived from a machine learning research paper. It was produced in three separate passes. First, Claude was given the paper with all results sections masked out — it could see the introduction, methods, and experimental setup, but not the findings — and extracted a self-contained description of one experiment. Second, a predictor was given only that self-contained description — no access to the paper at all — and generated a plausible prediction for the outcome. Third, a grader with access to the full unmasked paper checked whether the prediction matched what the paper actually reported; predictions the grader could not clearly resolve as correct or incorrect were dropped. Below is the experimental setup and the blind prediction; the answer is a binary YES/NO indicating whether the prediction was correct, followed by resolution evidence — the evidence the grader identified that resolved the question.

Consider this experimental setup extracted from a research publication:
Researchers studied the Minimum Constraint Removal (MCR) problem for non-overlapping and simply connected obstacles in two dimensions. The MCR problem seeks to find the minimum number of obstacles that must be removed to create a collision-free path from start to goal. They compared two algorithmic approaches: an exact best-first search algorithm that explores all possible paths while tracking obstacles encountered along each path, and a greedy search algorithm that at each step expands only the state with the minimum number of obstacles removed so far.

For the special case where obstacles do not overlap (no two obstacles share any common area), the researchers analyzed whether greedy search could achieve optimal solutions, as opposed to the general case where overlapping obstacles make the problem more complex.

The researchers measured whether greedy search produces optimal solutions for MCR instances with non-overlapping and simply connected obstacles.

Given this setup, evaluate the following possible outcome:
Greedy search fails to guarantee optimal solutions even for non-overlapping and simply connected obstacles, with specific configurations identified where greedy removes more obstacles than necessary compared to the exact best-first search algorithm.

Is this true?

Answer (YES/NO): NO